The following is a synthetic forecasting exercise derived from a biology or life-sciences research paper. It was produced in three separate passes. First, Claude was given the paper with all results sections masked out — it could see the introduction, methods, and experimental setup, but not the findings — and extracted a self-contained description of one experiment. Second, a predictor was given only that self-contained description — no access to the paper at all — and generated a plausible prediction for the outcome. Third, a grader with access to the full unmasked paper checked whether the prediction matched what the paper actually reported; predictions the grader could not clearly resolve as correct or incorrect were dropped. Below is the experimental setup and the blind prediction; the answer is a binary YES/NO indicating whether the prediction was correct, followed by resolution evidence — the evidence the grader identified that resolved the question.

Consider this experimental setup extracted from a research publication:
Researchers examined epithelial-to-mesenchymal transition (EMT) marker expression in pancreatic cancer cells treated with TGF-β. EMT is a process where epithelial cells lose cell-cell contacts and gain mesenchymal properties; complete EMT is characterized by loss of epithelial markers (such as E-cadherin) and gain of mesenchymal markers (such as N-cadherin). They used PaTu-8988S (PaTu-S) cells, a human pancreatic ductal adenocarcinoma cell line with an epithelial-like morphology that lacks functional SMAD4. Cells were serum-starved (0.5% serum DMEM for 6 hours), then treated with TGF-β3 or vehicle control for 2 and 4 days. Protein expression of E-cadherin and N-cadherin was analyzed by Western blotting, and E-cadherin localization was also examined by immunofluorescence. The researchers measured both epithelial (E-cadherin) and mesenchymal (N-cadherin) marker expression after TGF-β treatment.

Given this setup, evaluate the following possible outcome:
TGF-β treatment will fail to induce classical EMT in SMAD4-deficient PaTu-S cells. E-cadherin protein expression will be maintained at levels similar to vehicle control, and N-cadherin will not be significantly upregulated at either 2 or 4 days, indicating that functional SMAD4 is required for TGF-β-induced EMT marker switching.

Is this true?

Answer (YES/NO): NO